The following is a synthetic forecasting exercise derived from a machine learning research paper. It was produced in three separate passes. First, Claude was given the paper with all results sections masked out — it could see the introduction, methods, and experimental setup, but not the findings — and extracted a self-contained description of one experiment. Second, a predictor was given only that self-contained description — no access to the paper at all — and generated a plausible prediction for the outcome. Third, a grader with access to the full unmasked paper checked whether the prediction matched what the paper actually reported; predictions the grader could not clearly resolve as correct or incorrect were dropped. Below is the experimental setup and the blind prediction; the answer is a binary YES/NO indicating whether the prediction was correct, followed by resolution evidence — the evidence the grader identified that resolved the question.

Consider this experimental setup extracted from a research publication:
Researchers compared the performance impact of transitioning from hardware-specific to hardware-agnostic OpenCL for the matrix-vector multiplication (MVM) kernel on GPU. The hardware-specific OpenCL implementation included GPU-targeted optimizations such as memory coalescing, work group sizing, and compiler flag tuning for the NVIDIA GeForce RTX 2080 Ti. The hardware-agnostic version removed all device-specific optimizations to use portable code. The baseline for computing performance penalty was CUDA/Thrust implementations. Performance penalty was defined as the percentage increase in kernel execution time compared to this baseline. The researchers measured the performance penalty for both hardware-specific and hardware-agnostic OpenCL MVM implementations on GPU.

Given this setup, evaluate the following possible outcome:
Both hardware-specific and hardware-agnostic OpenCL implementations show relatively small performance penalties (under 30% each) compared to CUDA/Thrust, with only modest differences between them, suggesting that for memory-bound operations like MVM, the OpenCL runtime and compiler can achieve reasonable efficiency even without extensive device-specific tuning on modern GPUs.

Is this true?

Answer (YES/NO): NO